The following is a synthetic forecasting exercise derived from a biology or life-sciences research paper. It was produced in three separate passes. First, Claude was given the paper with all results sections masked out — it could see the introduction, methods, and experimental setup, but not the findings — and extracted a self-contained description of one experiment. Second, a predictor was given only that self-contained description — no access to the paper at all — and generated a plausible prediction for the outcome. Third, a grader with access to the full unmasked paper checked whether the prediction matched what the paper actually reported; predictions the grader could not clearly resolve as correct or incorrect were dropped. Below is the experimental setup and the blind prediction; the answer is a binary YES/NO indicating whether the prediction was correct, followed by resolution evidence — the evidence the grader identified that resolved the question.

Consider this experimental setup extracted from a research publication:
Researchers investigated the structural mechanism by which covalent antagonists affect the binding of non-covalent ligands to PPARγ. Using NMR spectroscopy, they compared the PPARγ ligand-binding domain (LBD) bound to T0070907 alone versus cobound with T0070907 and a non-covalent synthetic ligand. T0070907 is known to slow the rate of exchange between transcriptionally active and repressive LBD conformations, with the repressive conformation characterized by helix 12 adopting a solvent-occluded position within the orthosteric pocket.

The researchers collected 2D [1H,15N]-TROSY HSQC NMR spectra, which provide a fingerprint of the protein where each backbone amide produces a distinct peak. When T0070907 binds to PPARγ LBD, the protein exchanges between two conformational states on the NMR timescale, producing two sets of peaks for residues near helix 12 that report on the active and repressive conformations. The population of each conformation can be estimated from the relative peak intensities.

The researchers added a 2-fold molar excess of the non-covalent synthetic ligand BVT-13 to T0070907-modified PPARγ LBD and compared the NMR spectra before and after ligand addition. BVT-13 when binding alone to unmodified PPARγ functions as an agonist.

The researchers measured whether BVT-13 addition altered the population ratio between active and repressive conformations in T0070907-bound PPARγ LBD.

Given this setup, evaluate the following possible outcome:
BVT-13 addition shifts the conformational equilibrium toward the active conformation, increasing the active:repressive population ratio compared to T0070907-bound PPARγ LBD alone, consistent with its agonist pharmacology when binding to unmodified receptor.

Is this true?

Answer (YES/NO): YES